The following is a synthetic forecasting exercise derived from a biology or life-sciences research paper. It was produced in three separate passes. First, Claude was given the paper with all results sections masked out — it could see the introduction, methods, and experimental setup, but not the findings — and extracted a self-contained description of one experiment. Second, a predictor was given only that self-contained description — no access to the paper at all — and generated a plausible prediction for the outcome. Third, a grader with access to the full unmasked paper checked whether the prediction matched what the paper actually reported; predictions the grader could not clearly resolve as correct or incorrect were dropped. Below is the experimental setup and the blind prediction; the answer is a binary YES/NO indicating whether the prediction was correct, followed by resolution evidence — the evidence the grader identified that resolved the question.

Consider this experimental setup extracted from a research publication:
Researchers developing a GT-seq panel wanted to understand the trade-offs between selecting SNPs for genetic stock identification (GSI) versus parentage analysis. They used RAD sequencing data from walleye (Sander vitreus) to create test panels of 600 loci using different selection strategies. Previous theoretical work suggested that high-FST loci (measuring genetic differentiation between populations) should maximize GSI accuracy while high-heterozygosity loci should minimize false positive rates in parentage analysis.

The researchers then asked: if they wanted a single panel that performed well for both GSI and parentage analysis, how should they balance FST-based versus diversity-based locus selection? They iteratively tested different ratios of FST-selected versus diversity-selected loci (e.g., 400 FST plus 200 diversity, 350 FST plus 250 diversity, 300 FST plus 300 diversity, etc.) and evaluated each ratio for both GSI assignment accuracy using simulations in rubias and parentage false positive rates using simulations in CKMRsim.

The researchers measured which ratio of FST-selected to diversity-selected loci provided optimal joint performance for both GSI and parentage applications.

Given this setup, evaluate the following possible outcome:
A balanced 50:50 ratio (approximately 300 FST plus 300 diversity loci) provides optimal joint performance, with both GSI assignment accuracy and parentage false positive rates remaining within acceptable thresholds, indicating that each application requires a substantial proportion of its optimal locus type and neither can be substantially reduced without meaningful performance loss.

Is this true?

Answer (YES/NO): NO